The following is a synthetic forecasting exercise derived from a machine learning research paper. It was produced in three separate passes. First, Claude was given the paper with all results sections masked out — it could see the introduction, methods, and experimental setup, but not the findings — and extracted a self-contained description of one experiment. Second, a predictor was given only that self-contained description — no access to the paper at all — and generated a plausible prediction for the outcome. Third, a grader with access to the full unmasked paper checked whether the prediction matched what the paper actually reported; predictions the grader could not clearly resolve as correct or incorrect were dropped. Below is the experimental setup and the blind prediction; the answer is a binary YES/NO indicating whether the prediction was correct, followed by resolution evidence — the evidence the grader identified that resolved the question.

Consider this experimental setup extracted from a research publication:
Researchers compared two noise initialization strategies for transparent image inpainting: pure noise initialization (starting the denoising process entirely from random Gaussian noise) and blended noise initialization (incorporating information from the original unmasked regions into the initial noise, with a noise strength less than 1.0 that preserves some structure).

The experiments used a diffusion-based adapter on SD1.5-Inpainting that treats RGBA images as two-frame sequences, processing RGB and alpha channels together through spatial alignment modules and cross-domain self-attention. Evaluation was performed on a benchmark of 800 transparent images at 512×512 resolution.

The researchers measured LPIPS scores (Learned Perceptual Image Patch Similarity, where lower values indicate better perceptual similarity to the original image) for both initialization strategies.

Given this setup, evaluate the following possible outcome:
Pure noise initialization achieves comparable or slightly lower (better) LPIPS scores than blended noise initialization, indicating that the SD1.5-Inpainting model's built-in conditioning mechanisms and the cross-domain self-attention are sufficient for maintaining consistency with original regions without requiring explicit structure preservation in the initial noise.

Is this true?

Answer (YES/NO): NO